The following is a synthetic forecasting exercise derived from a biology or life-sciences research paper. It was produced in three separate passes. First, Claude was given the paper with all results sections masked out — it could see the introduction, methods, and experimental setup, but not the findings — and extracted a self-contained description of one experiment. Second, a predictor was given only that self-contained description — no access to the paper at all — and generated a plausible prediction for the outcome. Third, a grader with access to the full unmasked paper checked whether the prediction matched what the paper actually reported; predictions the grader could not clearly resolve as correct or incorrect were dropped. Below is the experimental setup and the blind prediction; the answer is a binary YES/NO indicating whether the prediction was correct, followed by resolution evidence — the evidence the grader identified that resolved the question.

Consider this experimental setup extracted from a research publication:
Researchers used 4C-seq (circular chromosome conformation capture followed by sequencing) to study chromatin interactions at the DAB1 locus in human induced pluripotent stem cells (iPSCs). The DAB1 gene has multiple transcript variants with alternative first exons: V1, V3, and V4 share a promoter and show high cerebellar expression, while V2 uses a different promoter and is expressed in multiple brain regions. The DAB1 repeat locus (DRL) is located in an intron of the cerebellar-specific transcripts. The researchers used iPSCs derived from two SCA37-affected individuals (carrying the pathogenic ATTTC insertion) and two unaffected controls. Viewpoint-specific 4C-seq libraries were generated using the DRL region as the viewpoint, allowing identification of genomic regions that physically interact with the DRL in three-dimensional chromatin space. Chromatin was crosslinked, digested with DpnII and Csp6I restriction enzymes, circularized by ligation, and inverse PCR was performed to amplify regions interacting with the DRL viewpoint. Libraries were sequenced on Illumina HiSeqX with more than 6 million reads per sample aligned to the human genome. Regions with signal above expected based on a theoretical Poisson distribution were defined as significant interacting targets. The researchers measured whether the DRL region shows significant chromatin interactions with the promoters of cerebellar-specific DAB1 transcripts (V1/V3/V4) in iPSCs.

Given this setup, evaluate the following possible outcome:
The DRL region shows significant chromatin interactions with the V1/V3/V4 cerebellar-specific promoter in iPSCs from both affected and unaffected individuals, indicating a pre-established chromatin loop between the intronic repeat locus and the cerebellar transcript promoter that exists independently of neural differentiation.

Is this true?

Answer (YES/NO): YES